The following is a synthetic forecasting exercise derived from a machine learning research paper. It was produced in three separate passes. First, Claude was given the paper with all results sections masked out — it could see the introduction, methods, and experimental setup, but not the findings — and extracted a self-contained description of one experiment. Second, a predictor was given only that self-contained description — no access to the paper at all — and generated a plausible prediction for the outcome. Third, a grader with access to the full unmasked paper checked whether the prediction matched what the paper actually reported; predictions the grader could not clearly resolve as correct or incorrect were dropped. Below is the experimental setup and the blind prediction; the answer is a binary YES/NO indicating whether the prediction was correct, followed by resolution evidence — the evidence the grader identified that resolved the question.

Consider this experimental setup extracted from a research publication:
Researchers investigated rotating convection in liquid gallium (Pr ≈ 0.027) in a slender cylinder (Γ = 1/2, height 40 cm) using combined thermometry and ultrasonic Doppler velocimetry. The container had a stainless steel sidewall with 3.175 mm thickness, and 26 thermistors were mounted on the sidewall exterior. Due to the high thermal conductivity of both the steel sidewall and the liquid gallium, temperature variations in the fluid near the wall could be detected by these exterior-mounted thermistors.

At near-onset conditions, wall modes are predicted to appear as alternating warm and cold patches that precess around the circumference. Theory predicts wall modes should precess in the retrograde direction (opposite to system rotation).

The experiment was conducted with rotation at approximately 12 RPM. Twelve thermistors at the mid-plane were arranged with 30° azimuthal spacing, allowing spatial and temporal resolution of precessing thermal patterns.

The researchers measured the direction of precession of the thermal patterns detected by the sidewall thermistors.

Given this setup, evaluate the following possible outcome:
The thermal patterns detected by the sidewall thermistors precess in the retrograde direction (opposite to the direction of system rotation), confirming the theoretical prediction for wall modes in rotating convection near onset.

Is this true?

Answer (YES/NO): YES